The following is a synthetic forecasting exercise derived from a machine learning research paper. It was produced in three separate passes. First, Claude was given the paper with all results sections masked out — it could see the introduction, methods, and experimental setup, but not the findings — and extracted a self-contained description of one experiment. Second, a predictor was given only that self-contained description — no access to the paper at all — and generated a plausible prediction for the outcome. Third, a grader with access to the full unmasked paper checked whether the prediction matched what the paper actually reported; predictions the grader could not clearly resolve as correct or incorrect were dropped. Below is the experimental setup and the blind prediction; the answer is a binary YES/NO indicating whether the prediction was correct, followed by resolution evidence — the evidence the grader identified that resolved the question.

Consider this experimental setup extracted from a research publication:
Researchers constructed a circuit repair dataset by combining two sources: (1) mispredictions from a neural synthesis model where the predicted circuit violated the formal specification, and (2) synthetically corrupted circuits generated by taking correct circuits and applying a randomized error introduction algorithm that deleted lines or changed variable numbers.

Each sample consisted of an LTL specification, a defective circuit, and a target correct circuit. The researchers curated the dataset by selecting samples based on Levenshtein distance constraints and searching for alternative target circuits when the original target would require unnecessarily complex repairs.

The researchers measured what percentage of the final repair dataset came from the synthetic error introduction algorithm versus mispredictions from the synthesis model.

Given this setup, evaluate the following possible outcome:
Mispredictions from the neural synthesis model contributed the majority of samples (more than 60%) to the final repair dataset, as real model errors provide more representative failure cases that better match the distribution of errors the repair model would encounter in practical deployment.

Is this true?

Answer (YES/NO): NO